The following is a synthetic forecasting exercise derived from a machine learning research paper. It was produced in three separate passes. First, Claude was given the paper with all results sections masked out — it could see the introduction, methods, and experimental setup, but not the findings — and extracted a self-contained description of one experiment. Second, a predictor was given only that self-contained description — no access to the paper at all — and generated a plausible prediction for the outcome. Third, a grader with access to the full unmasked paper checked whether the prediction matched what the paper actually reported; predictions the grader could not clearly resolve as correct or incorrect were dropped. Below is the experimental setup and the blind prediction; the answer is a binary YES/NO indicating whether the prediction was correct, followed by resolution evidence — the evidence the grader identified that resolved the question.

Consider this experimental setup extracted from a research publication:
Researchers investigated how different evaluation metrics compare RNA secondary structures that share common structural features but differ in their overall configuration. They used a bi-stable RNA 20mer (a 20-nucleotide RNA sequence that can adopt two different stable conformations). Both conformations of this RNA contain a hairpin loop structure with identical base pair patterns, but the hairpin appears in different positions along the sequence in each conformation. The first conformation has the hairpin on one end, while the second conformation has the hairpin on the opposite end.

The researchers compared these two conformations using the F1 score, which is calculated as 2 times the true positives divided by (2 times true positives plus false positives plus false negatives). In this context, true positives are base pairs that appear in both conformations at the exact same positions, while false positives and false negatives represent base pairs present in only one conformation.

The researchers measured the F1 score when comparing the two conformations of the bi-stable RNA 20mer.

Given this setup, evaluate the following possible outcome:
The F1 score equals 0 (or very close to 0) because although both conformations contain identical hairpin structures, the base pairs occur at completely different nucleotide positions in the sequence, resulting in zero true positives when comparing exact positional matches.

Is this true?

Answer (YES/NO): YES